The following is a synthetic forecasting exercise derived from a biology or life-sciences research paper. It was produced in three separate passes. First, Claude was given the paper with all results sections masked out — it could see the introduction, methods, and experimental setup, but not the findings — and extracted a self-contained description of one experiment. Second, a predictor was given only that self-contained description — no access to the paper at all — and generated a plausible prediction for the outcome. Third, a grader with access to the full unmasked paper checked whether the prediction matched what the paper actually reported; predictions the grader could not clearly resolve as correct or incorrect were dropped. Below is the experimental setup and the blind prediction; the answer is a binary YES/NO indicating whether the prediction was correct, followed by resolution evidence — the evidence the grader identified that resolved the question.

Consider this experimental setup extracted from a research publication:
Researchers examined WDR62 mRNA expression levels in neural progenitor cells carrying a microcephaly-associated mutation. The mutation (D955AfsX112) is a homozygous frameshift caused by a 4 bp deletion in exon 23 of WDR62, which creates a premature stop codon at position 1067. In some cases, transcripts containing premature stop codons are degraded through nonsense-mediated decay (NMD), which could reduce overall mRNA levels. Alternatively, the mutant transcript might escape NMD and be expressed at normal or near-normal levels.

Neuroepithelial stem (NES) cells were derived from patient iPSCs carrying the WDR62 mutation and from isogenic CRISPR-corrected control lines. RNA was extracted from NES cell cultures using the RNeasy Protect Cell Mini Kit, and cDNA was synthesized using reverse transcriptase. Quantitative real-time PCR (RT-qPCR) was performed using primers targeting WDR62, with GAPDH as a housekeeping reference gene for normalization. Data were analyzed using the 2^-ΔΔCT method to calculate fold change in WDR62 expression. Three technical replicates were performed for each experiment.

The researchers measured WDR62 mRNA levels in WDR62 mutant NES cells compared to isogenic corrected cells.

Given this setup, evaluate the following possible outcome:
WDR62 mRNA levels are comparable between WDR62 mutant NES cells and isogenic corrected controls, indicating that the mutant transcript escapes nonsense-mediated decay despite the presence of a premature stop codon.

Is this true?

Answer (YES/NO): YES